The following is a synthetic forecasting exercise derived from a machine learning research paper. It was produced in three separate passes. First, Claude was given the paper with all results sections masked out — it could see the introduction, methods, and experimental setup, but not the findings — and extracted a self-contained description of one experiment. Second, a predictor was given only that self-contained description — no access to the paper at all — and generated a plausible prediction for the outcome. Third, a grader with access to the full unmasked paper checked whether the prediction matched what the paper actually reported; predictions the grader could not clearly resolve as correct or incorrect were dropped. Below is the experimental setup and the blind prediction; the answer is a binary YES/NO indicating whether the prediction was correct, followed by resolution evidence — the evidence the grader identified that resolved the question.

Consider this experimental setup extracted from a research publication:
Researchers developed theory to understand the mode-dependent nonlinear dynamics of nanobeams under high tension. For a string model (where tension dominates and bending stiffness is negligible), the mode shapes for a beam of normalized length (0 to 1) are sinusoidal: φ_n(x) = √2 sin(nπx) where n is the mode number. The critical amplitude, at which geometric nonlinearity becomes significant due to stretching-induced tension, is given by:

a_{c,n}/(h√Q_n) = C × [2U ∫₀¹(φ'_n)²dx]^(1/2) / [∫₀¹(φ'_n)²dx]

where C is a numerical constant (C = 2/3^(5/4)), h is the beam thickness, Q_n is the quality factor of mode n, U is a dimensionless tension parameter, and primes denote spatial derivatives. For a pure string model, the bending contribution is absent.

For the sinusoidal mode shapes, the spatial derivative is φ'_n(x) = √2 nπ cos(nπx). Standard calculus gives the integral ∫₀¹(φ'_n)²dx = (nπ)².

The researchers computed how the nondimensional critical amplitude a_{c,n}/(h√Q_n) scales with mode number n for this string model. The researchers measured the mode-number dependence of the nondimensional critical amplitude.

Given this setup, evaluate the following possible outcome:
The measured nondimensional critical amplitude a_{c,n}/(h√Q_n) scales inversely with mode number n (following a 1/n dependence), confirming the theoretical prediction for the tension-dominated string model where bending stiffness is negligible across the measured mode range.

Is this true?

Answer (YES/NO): NO